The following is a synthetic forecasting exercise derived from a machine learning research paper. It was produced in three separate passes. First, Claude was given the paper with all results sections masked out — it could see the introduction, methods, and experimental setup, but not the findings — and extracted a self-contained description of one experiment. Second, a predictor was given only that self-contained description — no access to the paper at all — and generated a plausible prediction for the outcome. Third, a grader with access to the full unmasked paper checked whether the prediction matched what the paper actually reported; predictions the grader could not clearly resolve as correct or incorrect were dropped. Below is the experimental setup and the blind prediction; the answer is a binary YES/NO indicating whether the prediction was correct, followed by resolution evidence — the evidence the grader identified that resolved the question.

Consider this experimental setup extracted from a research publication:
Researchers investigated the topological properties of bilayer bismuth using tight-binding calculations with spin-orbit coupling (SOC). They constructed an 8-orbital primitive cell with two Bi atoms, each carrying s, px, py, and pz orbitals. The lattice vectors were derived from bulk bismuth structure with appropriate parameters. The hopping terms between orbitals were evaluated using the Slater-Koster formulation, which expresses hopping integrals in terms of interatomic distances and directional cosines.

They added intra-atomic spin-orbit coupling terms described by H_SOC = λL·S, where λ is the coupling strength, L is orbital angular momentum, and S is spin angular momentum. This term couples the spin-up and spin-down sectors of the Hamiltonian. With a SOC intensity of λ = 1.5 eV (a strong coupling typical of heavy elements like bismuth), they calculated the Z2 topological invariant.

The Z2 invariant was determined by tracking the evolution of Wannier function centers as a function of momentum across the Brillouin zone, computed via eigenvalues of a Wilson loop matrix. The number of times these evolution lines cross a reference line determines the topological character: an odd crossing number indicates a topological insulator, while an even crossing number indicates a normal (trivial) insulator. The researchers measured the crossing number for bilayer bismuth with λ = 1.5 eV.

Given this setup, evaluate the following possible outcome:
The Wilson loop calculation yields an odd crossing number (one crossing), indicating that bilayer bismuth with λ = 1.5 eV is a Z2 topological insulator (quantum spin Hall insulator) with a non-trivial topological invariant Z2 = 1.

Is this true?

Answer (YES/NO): YES